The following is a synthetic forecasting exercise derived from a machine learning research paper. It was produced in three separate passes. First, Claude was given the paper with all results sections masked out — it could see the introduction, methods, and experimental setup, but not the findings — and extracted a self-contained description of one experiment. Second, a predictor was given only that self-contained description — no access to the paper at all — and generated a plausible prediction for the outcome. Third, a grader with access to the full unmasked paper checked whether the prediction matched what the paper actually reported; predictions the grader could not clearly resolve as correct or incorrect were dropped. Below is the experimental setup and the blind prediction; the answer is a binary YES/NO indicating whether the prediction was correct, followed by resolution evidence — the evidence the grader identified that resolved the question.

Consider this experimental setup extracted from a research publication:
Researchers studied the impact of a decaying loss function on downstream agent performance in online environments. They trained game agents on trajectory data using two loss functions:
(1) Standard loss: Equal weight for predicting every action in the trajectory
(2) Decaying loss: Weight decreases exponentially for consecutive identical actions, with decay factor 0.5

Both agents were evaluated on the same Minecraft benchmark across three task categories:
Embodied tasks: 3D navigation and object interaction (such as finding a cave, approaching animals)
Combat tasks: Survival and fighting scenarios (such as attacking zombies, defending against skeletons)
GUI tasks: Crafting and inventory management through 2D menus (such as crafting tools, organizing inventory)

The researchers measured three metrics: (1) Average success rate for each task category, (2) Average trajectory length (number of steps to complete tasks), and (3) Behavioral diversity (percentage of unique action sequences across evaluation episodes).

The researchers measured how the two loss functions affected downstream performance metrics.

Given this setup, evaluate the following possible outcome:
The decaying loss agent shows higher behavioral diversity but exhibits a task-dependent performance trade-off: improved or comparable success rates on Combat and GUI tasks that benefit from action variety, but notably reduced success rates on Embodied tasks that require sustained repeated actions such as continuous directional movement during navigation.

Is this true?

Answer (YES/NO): NO